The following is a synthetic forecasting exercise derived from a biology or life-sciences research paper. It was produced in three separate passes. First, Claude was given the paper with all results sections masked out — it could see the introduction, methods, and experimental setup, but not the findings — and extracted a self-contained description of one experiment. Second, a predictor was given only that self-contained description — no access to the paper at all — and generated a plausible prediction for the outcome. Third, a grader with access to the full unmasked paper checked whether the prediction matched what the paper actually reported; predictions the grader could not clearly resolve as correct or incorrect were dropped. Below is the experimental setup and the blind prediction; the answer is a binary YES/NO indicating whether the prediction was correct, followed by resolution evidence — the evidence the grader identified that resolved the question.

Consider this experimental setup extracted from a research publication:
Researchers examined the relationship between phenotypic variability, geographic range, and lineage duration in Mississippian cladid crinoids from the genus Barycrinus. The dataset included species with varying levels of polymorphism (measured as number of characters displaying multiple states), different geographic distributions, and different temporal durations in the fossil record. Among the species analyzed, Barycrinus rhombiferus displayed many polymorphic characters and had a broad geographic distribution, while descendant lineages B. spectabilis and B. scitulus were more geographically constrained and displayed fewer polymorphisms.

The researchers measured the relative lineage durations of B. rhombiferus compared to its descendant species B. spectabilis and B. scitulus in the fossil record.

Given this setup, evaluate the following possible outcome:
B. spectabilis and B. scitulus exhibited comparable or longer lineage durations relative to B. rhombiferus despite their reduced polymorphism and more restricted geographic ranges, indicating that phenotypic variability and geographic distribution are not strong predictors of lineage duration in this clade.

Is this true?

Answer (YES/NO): NO